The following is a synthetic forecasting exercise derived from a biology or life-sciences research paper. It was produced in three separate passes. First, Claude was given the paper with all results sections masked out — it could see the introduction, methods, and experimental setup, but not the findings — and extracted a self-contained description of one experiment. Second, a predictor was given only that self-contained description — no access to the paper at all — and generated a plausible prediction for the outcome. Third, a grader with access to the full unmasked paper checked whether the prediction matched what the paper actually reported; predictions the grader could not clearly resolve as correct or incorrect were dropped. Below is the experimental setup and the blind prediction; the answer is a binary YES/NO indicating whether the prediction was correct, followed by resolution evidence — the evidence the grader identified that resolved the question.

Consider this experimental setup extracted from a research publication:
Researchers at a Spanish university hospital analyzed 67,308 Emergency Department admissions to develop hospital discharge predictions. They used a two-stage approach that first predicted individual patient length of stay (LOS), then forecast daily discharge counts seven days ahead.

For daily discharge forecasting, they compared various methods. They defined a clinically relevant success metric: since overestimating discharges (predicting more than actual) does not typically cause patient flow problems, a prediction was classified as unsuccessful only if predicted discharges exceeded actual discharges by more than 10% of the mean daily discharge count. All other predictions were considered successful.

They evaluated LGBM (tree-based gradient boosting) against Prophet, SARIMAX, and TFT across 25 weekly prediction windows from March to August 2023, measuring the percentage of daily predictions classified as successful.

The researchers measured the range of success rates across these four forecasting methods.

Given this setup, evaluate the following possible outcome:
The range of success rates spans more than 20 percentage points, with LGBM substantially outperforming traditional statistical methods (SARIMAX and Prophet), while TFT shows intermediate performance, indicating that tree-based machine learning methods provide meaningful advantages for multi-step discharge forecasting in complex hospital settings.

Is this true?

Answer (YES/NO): NO